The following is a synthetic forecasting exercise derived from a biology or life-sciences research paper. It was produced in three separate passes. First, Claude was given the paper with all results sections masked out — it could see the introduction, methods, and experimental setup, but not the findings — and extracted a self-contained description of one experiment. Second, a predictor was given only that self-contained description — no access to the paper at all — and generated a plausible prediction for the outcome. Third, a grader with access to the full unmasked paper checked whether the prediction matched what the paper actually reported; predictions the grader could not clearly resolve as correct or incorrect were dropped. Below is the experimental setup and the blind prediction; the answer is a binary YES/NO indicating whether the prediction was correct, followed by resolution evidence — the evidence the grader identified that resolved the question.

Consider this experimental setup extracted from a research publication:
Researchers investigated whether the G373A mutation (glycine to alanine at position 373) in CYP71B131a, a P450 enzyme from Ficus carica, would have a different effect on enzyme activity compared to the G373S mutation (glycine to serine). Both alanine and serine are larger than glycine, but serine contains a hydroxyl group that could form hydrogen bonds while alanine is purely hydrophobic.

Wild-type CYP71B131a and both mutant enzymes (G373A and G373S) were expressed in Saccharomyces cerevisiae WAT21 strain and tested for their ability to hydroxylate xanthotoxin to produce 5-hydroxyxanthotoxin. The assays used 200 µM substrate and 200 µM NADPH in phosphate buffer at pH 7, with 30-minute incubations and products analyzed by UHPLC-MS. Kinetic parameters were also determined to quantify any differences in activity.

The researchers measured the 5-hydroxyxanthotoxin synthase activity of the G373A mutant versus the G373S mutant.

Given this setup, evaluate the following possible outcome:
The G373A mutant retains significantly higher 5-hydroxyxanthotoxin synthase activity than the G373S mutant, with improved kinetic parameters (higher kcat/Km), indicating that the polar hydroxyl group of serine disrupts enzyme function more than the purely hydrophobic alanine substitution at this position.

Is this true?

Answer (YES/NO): YES